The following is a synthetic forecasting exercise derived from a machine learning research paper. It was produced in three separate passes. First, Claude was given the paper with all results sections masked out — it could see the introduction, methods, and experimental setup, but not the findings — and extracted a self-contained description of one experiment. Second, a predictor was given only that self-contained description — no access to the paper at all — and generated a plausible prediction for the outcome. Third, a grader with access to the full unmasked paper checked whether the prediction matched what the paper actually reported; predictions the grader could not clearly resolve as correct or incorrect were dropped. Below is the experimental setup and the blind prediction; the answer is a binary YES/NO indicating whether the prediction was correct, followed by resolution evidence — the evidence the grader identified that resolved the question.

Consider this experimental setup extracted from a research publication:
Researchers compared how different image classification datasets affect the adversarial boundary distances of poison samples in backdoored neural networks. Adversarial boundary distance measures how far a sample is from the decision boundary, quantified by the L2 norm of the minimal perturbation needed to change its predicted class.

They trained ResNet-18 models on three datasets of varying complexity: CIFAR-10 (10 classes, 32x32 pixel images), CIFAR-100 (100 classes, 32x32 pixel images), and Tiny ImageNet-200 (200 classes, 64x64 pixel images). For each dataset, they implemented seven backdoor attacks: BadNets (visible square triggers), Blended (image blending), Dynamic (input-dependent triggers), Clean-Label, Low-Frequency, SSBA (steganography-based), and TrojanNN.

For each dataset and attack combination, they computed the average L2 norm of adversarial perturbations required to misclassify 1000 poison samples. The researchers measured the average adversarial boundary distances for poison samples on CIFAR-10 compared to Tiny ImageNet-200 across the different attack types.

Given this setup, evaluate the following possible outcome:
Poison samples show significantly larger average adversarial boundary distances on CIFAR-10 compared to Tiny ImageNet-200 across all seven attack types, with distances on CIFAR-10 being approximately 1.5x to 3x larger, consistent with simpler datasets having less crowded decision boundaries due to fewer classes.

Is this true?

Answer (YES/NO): NO